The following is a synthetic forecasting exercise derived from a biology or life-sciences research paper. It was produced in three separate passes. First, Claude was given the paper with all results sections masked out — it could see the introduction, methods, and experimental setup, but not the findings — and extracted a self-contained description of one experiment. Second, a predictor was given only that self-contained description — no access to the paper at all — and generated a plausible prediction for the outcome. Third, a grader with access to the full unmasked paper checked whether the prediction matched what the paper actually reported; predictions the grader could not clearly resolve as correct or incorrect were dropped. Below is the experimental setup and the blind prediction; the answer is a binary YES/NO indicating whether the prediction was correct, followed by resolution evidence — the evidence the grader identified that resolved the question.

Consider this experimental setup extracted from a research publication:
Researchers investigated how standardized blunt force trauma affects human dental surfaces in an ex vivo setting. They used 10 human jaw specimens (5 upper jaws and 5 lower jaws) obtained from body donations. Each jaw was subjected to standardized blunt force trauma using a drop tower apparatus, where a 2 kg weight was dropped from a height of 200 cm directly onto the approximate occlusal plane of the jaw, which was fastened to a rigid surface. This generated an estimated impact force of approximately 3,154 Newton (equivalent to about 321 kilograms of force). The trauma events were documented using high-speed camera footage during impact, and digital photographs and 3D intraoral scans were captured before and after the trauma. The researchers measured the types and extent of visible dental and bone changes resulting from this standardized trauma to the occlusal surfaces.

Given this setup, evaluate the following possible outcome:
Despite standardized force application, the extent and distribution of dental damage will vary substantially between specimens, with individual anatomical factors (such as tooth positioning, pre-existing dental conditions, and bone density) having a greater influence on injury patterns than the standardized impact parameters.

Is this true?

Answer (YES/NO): YES